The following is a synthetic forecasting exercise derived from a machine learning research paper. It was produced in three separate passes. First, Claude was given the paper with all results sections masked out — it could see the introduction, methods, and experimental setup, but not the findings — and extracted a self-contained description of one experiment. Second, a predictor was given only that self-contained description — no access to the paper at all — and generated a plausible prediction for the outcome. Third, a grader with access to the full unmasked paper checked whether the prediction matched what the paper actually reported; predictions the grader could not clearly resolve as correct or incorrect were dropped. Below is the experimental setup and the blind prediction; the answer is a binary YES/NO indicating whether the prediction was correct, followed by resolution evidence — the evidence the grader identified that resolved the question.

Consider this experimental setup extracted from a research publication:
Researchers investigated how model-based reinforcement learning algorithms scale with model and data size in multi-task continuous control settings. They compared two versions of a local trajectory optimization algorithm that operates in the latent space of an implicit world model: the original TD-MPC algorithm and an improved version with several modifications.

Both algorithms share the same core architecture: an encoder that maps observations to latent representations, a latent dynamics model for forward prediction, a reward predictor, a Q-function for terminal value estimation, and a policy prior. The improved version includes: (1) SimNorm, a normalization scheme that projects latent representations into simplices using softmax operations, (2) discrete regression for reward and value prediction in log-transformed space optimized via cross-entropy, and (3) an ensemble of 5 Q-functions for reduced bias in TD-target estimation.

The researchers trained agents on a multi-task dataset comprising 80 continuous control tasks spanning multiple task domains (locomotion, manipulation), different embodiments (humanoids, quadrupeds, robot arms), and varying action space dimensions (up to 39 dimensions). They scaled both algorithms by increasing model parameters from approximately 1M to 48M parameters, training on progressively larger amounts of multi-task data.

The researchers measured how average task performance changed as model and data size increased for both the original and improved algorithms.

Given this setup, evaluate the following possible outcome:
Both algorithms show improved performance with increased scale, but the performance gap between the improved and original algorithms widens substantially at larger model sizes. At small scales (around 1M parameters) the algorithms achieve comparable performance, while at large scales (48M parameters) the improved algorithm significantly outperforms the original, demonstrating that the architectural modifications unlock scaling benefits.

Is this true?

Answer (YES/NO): NO